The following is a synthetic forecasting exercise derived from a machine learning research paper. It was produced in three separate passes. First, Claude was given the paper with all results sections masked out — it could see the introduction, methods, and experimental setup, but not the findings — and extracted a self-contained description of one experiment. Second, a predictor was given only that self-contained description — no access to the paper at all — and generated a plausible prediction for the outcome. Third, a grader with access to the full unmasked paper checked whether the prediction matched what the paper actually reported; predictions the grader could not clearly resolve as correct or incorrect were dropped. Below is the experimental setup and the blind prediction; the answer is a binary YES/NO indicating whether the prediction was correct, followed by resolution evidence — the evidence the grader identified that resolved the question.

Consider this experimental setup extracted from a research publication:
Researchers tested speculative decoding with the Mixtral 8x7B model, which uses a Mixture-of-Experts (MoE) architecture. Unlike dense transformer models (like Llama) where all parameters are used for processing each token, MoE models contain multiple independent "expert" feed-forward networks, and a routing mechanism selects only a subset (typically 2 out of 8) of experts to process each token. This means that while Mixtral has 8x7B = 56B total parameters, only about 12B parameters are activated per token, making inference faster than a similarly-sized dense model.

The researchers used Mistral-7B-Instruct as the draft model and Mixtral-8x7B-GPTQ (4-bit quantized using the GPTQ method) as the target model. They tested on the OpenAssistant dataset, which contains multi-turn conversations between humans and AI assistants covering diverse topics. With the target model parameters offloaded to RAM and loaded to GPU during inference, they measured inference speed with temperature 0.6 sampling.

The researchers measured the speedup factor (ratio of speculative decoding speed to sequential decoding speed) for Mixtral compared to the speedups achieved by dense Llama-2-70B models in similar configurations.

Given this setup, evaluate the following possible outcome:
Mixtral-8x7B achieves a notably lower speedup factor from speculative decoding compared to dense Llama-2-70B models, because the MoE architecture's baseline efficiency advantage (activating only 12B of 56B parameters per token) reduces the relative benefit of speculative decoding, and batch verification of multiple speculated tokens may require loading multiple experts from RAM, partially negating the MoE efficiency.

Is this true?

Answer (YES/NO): YES